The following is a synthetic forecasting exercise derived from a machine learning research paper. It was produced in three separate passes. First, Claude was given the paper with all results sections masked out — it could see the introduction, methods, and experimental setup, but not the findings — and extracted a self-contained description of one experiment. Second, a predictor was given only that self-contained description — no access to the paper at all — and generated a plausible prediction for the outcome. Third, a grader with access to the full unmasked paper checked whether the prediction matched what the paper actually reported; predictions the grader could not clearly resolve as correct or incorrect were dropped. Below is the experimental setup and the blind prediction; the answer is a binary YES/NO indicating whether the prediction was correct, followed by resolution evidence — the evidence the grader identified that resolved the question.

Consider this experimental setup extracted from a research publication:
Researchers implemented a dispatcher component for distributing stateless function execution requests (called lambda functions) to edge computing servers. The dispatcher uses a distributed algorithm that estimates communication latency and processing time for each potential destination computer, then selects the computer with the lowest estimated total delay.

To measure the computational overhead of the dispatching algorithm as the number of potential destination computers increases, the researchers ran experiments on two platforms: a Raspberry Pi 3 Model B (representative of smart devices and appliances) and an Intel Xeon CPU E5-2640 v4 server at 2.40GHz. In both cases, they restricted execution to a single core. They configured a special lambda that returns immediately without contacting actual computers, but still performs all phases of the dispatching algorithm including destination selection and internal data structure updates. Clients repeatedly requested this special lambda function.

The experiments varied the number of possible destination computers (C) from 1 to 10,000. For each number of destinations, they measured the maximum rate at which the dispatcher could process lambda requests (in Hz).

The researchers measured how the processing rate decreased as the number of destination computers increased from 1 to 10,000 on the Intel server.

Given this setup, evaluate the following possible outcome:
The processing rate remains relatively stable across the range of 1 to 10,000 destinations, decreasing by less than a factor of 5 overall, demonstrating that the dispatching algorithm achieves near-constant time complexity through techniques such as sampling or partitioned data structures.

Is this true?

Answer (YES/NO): NO